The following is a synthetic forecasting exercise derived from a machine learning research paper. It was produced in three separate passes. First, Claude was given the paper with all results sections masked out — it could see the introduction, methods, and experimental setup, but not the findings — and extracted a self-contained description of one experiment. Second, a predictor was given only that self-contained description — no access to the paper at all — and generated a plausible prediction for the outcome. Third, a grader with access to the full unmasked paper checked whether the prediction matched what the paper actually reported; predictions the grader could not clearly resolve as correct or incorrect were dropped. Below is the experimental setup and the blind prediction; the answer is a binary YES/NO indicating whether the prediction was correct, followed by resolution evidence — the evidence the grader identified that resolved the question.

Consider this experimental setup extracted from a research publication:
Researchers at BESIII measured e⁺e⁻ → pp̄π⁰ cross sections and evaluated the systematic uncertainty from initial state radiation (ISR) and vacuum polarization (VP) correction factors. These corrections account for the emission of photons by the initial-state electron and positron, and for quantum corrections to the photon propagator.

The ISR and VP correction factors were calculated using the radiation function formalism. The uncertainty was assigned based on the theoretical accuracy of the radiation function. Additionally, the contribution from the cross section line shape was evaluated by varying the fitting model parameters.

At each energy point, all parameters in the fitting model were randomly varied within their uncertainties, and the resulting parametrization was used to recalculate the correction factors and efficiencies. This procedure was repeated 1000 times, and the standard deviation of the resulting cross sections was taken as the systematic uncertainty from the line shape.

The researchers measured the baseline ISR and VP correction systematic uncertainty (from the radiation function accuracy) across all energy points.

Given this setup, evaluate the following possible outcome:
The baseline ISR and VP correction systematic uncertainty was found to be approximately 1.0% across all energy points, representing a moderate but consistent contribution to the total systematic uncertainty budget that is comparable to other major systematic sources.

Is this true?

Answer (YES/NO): NO